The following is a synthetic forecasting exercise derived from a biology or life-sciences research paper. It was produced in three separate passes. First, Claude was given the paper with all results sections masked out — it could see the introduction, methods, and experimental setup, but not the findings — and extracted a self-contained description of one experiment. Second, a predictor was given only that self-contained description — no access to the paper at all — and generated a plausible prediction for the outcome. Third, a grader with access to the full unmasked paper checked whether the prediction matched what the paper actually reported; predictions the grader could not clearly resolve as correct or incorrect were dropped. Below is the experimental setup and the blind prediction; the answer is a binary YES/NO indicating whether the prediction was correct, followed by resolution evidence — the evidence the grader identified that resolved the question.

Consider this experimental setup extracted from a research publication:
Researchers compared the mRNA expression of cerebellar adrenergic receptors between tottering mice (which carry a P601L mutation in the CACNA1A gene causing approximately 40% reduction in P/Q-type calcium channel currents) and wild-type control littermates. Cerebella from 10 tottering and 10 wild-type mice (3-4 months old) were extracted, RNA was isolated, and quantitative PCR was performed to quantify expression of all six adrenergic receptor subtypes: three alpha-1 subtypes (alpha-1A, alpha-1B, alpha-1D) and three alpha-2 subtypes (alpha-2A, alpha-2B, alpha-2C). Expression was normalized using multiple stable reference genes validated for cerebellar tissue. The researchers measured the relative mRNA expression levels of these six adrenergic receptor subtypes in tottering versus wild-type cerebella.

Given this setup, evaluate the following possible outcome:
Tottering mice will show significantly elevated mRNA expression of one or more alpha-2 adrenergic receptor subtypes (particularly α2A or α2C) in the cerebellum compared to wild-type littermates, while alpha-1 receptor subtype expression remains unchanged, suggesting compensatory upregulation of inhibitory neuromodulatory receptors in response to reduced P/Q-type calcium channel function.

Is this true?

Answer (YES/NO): NO